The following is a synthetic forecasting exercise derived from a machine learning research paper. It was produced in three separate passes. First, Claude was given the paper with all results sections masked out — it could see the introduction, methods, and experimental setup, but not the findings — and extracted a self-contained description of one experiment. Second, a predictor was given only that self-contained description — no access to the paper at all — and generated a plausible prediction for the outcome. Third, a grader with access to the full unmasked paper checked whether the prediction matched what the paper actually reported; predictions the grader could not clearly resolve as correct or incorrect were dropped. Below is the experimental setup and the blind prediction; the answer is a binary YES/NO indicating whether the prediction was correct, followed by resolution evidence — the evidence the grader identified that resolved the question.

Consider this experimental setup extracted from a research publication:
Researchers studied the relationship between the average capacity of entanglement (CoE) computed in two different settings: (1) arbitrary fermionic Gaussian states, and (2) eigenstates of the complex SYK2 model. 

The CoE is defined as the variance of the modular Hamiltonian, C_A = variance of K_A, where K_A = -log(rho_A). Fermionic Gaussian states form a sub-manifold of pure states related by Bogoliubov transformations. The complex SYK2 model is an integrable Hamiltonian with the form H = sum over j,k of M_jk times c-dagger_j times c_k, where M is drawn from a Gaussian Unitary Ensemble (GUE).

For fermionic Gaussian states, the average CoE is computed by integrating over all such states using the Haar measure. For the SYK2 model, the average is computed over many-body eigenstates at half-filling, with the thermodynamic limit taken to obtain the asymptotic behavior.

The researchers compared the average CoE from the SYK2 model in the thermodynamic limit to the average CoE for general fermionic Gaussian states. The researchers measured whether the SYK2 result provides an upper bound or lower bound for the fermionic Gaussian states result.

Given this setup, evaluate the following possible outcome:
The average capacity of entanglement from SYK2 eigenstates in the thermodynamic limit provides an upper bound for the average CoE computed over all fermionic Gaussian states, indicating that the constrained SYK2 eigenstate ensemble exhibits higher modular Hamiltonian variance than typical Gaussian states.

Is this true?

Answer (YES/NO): YES